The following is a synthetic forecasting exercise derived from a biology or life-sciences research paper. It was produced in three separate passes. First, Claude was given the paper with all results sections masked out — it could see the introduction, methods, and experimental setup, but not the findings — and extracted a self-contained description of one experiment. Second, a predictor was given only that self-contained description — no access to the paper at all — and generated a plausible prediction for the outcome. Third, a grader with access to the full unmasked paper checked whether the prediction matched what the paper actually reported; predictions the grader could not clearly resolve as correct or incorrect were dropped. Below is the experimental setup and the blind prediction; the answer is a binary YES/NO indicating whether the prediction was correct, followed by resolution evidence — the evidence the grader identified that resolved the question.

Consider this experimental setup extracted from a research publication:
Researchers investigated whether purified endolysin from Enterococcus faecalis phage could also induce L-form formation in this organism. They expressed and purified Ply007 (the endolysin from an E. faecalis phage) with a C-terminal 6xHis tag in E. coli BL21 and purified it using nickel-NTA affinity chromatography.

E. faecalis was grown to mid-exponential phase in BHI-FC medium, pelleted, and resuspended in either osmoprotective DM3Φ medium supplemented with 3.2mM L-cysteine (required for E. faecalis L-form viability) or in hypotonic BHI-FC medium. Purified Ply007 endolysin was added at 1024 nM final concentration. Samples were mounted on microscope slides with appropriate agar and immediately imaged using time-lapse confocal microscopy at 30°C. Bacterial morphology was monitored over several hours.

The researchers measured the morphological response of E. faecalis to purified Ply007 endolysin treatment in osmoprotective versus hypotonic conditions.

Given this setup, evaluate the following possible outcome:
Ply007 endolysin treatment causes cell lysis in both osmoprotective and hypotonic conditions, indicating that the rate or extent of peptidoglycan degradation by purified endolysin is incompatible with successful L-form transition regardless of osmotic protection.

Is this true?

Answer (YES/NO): NO